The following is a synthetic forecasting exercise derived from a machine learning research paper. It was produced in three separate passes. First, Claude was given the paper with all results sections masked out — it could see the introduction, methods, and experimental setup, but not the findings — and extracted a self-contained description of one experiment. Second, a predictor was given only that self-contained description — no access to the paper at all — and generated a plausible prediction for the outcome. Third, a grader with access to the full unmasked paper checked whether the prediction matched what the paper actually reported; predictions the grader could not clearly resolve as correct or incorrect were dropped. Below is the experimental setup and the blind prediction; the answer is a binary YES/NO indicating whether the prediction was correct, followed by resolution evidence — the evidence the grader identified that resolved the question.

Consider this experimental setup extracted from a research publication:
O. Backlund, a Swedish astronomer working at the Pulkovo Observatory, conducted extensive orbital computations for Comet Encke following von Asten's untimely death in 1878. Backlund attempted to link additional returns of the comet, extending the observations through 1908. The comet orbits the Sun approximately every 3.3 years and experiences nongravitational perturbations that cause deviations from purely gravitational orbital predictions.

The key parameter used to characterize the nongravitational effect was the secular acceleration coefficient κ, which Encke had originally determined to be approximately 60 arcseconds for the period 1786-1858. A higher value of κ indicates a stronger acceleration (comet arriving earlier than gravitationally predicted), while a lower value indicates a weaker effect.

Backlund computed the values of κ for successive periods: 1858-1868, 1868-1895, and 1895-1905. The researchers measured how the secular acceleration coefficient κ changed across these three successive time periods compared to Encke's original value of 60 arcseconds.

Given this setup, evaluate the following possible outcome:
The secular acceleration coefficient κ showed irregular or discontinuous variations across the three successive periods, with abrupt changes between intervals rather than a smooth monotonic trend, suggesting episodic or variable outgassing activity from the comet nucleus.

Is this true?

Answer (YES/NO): NO